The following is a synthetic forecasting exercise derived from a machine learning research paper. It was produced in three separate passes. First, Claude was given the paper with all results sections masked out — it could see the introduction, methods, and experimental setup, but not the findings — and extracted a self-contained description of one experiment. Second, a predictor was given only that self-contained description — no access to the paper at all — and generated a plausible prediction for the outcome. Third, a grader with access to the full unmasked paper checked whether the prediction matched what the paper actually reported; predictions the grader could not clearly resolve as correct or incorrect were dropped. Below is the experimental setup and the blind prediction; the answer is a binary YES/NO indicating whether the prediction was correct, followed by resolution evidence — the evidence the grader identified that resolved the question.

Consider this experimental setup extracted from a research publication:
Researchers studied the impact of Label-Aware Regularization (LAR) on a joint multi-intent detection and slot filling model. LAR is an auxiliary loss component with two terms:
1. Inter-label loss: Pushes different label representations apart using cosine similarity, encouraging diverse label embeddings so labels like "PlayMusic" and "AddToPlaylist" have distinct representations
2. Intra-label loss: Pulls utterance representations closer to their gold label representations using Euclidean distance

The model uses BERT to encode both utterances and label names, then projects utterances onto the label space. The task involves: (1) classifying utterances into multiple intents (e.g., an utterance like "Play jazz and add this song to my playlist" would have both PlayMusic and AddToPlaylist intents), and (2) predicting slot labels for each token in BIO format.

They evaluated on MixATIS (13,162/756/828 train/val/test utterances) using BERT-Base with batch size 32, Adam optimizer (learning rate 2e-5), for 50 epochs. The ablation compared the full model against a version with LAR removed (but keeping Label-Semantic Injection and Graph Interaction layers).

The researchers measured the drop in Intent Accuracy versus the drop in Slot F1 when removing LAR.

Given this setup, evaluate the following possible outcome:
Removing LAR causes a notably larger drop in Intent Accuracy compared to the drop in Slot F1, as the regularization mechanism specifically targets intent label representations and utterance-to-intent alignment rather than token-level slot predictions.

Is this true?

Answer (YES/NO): YES